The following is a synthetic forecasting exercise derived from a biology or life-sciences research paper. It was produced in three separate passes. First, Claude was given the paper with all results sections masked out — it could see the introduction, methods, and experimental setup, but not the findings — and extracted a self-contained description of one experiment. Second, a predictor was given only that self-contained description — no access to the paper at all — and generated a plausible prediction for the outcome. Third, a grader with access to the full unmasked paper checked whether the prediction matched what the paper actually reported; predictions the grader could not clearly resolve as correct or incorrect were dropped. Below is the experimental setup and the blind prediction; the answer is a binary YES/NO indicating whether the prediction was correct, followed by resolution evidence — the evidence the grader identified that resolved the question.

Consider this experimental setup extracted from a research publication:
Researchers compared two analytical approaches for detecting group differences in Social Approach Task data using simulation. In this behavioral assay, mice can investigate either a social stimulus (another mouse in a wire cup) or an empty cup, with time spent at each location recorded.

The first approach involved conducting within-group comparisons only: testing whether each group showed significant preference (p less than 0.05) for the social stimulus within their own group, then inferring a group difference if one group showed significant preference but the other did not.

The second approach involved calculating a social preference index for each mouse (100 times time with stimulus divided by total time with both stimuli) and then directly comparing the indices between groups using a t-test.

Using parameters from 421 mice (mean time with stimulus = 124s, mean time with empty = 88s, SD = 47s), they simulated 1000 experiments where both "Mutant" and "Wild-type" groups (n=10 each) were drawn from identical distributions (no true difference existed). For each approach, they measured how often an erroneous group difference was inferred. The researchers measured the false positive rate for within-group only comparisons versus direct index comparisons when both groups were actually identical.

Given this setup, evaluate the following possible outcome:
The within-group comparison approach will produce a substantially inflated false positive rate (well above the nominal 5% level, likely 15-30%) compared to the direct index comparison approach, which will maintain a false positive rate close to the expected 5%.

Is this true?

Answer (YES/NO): YES